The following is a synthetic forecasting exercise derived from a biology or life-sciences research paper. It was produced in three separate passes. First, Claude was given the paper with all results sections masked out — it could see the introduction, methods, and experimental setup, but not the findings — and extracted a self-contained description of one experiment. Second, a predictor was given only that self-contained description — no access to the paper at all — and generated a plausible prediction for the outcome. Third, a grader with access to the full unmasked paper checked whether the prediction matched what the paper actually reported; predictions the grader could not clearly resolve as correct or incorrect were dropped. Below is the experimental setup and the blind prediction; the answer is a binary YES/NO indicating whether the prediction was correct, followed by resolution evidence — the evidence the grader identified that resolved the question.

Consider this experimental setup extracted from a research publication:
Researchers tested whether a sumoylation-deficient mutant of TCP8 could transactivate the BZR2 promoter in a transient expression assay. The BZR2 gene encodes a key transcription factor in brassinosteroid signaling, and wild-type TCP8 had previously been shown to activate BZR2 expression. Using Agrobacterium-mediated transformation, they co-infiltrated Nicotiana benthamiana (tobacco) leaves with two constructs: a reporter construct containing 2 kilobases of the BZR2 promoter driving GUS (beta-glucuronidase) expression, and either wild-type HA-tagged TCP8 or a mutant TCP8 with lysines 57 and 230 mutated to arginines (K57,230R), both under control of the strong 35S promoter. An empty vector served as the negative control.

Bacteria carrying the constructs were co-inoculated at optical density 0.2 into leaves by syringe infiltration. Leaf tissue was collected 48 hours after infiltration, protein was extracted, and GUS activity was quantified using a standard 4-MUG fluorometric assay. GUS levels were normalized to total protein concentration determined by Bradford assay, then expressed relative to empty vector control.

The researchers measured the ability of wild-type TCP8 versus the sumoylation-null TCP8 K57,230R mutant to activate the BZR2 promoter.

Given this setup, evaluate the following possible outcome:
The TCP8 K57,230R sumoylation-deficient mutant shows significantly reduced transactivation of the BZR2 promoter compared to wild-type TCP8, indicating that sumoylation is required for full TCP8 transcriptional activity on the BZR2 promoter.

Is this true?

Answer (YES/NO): YES